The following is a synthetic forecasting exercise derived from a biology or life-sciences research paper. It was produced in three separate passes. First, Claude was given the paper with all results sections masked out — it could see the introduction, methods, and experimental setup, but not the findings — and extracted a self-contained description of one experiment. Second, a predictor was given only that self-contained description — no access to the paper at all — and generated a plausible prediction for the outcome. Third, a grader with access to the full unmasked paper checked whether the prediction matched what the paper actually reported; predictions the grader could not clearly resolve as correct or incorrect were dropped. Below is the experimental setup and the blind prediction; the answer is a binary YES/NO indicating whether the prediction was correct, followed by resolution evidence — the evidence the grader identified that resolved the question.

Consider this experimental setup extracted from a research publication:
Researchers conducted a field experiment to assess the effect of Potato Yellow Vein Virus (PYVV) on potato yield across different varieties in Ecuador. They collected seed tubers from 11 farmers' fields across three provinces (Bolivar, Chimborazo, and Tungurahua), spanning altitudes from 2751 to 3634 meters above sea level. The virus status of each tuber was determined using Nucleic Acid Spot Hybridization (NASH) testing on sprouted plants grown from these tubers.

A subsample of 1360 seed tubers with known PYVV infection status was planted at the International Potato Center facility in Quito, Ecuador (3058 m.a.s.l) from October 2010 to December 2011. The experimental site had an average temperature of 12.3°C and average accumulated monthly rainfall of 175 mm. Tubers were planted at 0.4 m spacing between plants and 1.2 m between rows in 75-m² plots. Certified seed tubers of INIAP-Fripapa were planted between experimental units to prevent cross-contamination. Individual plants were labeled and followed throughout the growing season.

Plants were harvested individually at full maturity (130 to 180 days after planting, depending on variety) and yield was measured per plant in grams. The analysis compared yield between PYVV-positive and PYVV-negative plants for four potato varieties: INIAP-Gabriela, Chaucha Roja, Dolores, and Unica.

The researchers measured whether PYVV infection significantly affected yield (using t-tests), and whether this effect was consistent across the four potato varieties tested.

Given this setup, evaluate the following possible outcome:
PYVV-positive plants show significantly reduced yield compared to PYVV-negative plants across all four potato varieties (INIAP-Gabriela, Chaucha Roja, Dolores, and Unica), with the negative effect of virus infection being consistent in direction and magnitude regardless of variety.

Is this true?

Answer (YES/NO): NO